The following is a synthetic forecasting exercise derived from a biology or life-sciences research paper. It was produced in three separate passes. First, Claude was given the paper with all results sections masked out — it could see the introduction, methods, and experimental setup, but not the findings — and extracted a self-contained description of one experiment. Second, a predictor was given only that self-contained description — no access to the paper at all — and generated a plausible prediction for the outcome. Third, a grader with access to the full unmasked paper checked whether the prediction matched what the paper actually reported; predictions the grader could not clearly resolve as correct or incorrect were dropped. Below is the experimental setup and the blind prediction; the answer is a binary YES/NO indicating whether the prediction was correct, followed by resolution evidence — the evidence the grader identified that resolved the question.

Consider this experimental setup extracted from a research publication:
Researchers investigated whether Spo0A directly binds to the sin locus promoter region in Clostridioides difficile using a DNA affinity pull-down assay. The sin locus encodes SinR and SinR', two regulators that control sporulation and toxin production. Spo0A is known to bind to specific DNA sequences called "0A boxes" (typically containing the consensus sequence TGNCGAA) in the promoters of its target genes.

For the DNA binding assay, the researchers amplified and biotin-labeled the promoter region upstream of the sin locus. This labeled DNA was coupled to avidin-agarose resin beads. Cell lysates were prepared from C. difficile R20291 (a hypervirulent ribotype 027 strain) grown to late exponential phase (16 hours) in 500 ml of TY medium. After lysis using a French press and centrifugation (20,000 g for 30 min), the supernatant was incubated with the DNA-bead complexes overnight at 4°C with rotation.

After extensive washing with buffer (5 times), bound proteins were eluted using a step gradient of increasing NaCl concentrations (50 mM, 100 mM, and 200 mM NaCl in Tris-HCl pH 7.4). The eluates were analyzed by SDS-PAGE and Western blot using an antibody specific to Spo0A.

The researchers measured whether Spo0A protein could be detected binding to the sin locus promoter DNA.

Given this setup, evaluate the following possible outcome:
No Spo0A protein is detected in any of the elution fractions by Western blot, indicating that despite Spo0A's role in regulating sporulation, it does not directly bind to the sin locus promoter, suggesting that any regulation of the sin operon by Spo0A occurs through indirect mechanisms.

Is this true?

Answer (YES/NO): NO